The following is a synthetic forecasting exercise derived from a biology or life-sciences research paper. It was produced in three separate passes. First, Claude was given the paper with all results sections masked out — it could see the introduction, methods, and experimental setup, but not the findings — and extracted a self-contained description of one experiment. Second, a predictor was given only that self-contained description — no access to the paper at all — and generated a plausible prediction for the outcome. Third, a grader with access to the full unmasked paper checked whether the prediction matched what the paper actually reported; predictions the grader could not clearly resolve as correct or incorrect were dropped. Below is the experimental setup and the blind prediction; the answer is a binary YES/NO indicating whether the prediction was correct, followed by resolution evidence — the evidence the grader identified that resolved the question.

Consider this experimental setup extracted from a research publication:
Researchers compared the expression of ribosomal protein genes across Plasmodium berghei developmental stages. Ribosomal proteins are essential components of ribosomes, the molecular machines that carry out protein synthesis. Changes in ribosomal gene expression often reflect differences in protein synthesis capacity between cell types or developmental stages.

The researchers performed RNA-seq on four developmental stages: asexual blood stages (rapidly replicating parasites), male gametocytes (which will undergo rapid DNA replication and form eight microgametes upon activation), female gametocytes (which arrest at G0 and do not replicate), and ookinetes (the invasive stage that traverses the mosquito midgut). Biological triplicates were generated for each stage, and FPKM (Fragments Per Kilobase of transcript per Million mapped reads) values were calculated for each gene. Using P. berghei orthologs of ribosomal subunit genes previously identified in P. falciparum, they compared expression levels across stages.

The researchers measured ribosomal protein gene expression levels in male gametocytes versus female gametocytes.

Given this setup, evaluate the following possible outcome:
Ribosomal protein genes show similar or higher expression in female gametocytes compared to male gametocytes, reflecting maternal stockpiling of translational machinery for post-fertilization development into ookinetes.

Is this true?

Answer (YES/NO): NO